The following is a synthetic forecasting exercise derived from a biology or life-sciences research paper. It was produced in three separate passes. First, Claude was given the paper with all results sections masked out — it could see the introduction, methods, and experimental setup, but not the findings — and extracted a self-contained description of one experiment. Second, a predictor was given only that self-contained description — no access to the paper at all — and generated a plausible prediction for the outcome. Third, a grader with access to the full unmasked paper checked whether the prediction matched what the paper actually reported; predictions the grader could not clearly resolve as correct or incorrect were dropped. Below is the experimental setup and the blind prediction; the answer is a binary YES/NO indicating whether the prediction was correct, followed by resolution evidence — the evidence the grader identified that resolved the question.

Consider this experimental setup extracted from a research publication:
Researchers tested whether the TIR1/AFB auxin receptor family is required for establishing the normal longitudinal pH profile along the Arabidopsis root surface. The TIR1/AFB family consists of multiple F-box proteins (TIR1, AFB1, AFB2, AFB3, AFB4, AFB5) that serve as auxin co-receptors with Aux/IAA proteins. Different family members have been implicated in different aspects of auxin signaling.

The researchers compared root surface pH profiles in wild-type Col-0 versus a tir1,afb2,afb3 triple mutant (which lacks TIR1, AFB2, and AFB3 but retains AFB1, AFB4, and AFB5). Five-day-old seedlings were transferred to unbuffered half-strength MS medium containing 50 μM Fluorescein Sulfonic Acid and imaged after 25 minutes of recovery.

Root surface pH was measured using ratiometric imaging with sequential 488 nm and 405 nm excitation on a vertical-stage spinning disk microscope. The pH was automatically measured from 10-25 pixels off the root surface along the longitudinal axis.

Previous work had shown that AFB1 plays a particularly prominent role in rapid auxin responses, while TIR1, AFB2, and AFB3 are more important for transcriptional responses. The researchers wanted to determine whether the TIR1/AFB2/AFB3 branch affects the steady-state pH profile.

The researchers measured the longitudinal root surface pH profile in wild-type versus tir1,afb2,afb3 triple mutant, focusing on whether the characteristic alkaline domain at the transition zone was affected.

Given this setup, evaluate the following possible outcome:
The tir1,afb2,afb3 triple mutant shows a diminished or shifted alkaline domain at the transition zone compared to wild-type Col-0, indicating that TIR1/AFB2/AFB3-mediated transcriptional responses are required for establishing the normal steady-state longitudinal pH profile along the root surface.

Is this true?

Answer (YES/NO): YES